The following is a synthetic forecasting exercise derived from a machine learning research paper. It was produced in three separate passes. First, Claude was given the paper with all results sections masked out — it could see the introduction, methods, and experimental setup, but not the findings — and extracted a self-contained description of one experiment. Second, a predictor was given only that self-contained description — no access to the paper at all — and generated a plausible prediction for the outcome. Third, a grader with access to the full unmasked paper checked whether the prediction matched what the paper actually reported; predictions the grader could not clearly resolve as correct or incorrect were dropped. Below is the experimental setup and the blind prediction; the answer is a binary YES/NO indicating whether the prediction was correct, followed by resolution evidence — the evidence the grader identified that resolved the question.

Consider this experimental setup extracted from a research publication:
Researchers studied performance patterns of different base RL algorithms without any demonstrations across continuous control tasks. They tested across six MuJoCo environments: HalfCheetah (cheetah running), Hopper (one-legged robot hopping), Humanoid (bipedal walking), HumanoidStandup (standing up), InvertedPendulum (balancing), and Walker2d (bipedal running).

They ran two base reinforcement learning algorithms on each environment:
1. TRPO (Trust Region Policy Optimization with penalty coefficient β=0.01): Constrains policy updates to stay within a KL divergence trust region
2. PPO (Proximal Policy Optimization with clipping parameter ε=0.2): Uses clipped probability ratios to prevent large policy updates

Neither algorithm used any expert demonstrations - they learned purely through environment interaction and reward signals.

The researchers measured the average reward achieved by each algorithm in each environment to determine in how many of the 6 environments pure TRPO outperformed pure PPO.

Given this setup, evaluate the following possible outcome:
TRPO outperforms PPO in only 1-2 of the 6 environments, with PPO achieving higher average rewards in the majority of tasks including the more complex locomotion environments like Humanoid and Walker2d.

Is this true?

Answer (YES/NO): YES